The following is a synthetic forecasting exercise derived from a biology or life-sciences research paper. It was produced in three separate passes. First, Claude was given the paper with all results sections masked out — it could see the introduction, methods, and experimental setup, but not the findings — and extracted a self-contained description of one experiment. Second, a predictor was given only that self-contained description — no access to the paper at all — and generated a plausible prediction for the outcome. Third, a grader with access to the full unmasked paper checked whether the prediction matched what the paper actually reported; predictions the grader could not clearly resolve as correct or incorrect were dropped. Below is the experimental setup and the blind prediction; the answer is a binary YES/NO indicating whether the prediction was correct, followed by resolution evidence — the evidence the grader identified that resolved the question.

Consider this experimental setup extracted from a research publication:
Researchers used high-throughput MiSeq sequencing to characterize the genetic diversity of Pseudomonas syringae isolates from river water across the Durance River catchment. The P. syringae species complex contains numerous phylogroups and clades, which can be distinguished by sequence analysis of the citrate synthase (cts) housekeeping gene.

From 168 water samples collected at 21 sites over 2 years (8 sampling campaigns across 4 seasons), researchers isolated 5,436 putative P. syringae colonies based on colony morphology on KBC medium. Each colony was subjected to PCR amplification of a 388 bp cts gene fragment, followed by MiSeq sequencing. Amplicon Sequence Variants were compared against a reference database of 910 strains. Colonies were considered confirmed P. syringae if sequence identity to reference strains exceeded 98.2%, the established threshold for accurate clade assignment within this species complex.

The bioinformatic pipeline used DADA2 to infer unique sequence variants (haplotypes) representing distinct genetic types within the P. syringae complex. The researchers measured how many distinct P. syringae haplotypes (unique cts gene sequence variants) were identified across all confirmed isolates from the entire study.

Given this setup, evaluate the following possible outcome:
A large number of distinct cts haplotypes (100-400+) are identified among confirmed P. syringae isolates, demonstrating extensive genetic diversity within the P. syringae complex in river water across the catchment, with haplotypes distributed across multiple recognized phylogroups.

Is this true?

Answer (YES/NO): YES